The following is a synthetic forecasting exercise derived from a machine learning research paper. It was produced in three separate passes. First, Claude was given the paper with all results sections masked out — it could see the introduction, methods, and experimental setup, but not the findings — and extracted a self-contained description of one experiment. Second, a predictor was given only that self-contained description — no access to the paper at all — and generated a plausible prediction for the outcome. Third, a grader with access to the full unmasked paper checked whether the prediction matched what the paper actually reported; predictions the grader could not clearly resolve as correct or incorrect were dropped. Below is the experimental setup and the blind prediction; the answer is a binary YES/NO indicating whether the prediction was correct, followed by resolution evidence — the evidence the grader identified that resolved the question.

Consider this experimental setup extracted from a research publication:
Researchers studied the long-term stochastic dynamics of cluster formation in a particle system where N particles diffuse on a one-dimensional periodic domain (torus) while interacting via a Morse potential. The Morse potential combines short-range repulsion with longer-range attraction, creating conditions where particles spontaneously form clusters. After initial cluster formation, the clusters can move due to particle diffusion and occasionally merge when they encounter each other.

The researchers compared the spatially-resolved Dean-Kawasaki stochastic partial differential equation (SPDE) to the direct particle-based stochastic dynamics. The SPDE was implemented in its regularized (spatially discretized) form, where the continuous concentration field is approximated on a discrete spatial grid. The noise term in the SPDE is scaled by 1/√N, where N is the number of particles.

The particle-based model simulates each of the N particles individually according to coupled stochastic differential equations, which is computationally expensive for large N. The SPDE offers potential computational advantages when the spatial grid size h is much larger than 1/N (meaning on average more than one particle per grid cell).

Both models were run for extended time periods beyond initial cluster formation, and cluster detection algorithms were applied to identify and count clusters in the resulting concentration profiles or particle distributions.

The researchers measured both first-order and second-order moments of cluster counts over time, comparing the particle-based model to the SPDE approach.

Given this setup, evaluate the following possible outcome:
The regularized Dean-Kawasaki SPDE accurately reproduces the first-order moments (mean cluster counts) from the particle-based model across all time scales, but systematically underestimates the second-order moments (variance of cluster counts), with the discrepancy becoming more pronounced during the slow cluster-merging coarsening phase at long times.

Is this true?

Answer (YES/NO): NO